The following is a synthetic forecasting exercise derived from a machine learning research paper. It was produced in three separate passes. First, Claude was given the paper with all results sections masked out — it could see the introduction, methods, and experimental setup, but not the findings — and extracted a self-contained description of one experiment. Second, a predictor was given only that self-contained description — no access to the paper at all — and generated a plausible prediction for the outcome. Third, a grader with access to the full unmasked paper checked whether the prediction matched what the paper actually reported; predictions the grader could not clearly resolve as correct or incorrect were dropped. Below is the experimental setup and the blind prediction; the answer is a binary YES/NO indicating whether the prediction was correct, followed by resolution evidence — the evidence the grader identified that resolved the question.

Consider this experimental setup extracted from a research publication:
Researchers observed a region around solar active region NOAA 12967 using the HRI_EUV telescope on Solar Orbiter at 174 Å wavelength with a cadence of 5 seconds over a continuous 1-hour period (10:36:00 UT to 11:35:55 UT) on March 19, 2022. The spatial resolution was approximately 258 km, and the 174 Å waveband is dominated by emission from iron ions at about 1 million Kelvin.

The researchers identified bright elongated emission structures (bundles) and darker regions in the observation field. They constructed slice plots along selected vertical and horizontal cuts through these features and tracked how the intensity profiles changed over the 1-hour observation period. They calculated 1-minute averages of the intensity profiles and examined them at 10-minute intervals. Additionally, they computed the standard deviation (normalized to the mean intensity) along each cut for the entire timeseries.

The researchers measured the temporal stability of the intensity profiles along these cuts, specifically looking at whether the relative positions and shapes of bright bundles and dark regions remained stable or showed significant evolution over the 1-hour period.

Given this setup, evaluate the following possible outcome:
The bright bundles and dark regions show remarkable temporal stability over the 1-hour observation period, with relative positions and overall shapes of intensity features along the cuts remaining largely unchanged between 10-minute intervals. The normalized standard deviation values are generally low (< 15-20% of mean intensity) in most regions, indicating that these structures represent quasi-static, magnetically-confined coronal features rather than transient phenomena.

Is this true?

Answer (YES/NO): YES